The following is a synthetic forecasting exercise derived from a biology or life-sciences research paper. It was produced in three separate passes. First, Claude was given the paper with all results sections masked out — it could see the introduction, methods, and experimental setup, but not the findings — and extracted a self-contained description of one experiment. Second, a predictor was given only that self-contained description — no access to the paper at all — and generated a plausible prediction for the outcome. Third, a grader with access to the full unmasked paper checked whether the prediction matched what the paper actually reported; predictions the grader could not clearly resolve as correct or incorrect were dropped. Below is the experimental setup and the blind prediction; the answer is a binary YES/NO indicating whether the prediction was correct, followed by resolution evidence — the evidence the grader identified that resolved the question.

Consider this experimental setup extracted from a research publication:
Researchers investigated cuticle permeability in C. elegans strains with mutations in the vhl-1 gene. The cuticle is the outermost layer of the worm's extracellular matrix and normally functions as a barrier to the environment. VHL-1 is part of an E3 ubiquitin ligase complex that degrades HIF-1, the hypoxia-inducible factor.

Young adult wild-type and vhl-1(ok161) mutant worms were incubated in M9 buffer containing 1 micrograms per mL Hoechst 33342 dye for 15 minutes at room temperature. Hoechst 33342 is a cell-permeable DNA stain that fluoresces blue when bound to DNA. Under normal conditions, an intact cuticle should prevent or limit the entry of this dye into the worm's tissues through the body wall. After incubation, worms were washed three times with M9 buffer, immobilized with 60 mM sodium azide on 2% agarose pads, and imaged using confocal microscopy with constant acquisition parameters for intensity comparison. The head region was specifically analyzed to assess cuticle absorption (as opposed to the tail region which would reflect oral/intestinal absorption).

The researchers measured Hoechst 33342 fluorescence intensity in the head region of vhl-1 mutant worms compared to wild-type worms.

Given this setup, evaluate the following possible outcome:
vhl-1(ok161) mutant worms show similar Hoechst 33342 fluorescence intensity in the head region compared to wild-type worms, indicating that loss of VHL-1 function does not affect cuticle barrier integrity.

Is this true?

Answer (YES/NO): NO